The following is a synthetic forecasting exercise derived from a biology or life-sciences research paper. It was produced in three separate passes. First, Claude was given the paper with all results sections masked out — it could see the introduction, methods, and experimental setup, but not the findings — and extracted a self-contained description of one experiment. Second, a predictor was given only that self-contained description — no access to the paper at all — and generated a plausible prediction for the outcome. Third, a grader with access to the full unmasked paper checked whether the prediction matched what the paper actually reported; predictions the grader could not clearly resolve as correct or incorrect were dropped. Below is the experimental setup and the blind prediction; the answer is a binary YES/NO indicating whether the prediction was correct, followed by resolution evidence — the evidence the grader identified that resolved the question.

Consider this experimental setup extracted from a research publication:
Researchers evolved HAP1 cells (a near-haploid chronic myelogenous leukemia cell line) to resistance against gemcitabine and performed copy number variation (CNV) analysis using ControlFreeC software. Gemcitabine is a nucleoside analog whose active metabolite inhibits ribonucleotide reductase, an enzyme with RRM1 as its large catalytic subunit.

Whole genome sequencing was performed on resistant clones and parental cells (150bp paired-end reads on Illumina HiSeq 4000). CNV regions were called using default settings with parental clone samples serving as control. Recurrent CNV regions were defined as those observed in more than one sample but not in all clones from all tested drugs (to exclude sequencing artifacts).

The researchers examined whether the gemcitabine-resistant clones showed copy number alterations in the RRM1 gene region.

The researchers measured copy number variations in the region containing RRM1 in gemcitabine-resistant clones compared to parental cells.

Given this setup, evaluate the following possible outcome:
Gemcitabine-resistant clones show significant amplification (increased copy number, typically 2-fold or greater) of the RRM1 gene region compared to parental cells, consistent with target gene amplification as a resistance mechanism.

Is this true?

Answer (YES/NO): YES